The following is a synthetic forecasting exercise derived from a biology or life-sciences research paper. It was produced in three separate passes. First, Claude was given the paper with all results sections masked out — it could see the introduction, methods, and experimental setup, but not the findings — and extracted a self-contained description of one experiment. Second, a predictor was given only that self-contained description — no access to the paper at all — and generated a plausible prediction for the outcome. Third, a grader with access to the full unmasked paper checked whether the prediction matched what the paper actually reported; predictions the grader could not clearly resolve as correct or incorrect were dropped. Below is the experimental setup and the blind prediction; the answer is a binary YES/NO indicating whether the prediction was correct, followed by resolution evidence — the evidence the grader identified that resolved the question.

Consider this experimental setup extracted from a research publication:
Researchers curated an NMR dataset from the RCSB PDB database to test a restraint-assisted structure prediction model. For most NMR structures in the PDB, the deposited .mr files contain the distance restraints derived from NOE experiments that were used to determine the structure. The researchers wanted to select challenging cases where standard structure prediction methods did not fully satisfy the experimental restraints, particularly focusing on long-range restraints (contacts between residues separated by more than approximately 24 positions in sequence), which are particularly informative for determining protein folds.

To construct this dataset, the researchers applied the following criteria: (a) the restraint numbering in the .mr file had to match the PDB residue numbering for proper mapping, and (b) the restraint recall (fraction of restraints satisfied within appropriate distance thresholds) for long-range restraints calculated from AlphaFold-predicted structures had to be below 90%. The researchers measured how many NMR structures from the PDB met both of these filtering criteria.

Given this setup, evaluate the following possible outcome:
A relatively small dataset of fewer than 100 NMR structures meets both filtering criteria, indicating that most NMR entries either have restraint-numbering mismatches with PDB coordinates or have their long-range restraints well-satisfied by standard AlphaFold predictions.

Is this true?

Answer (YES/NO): NO